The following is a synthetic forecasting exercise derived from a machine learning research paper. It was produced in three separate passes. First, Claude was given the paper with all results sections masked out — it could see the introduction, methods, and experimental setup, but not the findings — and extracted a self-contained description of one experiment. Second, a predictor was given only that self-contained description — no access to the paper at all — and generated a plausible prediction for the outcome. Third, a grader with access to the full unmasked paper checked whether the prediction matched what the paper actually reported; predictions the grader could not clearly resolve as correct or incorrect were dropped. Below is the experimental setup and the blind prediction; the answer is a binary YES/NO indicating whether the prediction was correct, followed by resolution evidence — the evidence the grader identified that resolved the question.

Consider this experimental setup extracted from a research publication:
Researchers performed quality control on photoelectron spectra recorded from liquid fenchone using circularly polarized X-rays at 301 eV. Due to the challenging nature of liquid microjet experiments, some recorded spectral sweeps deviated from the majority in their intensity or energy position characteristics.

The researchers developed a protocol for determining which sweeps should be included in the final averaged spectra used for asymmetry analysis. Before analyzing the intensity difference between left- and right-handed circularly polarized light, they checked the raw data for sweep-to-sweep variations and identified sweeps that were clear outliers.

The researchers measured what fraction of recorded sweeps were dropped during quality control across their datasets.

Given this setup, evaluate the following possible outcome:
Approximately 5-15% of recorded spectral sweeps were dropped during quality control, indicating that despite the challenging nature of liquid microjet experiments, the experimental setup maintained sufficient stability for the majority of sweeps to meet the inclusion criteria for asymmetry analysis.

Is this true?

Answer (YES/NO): NO